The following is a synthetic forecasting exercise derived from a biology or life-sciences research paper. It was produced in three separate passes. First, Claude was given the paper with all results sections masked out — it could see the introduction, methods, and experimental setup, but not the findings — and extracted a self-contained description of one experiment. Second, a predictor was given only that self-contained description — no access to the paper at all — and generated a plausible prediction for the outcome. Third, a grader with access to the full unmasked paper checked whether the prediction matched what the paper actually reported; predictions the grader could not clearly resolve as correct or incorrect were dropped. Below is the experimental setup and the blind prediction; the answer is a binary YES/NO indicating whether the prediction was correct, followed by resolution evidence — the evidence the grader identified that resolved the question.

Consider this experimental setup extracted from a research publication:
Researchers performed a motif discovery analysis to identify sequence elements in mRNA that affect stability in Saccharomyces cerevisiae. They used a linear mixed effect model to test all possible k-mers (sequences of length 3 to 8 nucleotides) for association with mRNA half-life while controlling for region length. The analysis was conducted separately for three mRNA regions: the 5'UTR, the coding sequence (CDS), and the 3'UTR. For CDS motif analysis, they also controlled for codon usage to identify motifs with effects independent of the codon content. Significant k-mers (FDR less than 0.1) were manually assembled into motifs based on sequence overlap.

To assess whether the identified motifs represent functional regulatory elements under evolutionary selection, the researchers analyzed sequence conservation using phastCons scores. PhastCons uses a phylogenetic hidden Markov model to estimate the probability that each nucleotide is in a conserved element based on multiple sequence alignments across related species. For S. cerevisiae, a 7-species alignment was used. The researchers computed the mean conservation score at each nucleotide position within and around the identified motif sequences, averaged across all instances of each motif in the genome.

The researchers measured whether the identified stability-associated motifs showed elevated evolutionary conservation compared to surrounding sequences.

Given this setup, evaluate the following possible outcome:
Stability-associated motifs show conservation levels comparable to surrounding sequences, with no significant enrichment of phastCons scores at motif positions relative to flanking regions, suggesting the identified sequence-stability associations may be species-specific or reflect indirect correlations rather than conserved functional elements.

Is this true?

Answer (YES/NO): NO